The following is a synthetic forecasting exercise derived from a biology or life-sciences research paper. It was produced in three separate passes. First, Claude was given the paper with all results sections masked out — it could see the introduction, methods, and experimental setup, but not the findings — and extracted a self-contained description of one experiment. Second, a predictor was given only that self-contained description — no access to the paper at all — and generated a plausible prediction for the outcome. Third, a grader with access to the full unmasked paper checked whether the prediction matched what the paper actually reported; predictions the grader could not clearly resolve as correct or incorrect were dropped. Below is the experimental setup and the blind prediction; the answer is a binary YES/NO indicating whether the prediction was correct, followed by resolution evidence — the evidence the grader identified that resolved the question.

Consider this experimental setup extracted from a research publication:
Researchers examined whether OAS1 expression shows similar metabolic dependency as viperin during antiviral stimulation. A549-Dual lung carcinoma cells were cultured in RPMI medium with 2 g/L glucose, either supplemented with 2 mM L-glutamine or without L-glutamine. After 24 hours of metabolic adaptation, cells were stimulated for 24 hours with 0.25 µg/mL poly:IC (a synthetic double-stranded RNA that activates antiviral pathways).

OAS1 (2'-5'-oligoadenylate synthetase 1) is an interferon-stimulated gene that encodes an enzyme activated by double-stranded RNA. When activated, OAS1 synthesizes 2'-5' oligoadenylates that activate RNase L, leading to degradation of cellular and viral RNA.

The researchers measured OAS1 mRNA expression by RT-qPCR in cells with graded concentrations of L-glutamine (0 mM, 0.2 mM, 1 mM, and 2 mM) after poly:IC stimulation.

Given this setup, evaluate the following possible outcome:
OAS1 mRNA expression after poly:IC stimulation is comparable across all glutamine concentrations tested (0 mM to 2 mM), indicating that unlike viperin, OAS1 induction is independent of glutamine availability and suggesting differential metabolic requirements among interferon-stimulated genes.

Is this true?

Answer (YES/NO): NO